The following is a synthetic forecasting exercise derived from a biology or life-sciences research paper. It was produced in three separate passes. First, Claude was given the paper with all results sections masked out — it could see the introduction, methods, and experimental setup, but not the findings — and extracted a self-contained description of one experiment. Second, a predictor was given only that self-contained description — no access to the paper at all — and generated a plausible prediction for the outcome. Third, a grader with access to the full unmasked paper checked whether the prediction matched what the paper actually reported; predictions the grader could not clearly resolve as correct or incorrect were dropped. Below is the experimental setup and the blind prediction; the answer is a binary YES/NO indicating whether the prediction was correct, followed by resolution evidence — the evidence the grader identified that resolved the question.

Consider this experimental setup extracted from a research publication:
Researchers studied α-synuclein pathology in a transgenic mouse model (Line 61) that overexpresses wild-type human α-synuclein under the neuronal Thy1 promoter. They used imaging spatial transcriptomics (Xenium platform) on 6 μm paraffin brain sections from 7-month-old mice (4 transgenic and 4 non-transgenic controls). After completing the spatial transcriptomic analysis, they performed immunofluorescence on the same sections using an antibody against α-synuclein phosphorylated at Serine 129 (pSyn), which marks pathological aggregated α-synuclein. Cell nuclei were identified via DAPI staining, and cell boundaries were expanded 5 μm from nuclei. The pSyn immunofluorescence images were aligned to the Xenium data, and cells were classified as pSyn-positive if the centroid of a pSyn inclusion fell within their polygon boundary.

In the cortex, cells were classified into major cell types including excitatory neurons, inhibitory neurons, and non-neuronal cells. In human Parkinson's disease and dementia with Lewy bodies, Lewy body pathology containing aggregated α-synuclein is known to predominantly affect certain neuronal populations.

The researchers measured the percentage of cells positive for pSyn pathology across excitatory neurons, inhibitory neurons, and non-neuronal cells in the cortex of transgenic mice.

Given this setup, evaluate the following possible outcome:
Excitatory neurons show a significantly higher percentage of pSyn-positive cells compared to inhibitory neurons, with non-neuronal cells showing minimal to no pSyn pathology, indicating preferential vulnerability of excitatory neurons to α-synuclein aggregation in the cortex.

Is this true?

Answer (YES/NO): YES